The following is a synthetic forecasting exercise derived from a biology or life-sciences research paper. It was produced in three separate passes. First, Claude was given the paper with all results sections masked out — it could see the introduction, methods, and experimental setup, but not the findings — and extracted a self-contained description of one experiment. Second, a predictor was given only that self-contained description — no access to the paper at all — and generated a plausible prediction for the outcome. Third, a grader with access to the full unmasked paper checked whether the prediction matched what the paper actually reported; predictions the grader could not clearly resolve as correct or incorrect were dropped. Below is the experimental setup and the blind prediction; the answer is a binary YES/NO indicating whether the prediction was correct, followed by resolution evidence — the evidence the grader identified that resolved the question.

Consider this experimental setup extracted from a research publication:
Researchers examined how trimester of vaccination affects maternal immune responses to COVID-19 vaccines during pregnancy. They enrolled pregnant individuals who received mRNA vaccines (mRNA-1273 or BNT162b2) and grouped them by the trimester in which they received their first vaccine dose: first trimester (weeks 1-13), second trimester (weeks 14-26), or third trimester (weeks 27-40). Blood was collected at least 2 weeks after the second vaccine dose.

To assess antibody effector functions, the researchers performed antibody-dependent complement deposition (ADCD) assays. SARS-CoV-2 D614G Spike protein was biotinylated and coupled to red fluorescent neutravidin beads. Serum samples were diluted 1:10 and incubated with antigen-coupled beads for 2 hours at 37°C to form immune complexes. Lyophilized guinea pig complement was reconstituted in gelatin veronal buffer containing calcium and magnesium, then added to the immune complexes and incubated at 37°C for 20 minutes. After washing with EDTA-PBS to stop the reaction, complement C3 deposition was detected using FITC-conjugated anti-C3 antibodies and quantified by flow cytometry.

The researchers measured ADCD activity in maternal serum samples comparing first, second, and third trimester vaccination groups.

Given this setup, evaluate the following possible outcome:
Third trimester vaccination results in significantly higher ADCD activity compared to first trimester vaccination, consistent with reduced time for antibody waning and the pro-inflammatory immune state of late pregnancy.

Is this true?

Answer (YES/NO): NO